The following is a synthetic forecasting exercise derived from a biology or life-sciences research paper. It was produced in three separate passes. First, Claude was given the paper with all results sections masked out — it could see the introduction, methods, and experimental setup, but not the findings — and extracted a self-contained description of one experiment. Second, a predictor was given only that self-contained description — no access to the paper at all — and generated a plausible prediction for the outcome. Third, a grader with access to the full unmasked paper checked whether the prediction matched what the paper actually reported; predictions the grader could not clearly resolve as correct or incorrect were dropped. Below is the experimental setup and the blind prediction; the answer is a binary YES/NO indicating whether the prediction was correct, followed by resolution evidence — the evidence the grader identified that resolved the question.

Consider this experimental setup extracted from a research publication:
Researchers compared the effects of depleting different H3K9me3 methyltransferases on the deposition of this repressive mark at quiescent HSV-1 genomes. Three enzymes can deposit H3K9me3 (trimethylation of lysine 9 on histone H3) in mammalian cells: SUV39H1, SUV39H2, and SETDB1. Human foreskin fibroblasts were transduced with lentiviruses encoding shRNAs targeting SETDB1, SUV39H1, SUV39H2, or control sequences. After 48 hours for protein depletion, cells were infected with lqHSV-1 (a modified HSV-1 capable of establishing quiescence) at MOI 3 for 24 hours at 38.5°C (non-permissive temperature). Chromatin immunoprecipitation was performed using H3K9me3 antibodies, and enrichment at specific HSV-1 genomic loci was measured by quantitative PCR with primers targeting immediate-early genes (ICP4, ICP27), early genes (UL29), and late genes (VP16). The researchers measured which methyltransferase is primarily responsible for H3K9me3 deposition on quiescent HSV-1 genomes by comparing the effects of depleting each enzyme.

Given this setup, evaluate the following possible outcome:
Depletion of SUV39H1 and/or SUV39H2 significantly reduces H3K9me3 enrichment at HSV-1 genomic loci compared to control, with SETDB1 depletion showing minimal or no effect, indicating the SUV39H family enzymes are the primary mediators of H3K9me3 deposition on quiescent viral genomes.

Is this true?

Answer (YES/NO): NO